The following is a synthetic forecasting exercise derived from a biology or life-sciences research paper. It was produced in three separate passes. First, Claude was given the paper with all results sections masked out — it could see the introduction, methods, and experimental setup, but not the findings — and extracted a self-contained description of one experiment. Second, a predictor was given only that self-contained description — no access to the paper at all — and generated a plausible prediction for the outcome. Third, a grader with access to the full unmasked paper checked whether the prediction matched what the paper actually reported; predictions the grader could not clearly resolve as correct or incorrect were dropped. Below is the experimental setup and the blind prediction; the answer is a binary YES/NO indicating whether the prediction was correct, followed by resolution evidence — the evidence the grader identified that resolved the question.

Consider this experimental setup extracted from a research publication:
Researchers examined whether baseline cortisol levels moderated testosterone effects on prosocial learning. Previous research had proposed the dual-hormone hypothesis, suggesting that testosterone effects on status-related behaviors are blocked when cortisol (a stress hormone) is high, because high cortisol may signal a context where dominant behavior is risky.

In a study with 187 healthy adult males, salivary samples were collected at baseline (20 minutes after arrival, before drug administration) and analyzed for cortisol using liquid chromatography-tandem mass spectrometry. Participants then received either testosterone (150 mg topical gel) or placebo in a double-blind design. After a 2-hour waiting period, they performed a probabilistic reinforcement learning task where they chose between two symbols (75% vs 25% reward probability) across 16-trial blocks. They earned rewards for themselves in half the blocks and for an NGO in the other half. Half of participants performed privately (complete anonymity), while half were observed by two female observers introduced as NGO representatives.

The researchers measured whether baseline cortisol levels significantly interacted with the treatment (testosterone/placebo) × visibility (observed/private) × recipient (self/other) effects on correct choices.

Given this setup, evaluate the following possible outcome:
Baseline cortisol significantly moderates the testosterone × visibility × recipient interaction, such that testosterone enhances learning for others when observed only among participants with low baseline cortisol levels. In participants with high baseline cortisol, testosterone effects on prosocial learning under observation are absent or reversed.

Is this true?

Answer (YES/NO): NO